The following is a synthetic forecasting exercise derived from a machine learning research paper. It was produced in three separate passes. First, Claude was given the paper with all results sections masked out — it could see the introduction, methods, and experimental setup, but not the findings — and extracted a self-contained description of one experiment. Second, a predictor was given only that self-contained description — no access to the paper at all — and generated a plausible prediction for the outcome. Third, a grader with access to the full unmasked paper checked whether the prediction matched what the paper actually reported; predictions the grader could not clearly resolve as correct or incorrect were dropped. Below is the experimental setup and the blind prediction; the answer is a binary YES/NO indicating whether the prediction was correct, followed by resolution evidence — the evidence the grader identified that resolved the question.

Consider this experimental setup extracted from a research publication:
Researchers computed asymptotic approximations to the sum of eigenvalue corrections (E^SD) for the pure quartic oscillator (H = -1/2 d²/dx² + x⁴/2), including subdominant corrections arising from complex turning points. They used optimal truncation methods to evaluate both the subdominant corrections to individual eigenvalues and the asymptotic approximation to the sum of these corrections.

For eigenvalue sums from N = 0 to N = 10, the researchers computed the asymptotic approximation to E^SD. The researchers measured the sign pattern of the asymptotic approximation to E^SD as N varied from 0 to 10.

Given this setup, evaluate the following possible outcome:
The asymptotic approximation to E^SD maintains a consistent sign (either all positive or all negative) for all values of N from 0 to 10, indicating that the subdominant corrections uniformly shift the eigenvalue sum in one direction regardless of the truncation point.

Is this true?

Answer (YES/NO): NO